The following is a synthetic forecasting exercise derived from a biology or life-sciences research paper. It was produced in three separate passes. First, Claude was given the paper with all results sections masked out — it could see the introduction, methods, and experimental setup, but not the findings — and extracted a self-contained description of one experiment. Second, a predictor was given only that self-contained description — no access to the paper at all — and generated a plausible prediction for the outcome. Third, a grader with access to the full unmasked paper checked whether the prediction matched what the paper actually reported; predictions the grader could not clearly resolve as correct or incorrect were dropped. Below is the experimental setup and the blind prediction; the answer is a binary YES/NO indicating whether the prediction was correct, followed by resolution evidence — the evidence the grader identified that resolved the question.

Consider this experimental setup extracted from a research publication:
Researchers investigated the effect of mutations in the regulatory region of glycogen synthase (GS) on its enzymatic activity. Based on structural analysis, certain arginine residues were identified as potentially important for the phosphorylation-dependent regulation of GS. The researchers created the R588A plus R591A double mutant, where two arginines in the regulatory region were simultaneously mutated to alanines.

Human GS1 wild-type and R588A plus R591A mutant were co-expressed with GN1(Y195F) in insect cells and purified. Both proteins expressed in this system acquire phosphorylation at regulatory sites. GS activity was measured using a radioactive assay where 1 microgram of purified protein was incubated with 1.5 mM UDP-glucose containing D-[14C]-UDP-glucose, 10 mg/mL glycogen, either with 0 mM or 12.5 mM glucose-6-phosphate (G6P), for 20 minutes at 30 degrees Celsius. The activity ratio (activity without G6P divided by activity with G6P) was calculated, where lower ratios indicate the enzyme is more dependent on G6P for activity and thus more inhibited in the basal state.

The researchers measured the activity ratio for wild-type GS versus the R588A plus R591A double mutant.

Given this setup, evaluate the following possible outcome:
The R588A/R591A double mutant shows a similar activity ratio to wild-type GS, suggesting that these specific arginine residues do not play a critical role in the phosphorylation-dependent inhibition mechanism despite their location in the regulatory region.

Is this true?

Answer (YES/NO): NO